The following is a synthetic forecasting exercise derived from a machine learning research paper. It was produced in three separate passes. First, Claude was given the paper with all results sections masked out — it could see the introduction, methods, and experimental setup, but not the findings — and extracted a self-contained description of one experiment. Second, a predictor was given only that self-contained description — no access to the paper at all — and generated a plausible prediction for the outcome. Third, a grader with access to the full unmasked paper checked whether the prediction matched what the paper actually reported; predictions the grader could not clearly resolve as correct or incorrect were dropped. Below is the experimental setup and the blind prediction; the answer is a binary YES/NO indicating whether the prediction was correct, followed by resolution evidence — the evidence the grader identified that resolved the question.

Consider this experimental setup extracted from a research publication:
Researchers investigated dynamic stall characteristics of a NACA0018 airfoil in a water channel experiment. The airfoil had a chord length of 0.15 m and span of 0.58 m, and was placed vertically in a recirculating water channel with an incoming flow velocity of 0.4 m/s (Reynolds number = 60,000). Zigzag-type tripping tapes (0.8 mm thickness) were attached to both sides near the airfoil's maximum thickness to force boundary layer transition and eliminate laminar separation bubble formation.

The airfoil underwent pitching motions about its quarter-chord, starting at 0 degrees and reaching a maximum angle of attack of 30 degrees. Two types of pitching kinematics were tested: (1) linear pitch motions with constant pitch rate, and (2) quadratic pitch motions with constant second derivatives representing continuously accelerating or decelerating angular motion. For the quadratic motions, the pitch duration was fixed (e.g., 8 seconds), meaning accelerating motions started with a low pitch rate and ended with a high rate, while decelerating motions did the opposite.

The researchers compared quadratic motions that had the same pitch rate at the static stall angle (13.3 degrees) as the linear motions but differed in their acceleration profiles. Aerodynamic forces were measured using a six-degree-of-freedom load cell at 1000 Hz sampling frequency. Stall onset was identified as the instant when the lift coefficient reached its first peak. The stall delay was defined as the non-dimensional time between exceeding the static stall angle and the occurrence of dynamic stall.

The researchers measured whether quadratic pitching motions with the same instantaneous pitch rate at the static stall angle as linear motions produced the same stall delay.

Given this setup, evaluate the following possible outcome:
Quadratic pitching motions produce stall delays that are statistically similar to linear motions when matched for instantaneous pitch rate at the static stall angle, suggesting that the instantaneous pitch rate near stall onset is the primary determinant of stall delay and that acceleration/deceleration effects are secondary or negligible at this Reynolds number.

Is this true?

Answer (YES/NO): YES